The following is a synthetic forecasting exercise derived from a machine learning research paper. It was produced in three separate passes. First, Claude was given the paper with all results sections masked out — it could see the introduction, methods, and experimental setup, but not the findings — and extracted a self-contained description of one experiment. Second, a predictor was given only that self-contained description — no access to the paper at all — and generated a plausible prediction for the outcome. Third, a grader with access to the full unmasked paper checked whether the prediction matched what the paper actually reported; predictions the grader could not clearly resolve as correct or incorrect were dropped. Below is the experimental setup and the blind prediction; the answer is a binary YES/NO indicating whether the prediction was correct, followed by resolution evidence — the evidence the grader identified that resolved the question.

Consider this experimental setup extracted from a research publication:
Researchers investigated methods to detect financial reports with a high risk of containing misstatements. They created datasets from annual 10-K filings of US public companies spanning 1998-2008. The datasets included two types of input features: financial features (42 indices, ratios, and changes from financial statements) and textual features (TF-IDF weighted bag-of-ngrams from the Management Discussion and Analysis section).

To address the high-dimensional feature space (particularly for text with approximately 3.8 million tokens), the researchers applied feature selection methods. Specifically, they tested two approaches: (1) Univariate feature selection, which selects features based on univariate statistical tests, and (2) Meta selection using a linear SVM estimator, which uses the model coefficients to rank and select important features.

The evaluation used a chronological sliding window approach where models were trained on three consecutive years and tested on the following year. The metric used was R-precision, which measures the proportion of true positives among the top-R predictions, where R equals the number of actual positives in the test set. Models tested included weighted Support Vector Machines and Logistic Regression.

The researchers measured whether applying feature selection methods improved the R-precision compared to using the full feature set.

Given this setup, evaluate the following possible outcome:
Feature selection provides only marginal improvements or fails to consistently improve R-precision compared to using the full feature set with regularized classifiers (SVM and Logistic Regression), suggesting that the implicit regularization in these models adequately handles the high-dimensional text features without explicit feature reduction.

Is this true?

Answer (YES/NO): NO